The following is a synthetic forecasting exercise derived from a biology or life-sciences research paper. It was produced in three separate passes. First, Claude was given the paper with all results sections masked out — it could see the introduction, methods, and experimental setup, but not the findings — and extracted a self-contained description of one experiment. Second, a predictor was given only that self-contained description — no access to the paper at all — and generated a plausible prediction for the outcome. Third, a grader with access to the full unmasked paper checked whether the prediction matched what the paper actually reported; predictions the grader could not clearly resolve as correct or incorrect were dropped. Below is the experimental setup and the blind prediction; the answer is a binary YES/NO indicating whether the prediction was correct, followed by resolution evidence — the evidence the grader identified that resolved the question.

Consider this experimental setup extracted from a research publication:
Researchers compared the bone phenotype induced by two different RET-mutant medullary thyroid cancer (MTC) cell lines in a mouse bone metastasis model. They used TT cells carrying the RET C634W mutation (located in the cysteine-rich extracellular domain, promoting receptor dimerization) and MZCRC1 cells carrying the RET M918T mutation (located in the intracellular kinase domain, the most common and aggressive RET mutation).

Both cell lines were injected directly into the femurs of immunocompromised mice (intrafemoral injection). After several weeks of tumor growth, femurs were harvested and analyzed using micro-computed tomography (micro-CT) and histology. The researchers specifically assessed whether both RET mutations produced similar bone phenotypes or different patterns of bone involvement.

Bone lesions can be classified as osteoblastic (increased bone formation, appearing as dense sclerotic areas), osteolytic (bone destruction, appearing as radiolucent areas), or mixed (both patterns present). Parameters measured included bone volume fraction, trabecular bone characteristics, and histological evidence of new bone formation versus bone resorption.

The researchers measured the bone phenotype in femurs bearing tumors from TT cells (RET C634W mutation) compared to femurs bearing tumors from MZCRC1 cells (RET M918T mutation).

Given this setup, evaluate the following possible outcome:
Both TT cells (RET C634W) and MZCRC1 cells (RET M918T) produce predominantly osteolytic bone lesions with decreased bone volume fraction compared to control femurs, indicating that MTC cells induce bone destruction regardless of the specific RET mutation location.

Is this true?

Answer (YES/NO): NO